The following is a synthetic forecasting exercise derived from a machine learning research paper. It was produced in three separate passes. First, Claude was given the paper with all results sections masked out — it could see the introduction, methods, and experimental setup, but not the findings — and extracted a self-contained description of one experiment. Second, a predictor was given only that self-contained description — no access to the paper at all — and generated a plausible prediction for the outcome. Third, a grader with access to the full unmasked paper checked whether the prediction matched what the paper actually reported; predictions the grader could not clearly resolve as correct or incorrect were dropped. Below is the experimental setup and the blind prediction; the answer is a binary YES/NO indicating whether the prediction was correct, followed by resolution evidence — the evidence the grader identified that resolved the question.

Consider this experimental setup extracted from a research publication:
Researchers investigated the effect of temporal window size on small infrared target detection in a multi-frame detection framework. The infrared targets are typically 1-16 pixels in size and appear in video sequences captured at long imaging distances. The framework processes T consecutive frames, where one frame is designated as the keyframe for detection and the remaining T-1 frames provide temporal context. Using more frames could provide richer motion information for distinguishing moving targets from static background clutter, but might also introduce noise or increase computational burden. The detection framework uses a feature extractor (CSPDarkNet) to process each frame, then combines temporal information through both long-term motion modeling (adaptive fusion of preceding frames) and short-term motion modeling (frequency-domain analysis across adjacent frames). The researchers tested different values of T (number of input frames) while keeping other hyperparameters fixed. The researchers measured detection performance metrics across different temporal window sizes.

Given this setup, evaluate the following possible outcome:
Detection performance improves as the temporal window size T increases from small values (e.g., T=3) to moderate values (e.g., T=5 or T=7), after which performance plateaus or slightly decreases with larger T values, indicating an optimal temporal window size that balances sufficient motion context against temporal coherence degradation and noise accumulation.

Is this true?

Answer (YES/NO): YES